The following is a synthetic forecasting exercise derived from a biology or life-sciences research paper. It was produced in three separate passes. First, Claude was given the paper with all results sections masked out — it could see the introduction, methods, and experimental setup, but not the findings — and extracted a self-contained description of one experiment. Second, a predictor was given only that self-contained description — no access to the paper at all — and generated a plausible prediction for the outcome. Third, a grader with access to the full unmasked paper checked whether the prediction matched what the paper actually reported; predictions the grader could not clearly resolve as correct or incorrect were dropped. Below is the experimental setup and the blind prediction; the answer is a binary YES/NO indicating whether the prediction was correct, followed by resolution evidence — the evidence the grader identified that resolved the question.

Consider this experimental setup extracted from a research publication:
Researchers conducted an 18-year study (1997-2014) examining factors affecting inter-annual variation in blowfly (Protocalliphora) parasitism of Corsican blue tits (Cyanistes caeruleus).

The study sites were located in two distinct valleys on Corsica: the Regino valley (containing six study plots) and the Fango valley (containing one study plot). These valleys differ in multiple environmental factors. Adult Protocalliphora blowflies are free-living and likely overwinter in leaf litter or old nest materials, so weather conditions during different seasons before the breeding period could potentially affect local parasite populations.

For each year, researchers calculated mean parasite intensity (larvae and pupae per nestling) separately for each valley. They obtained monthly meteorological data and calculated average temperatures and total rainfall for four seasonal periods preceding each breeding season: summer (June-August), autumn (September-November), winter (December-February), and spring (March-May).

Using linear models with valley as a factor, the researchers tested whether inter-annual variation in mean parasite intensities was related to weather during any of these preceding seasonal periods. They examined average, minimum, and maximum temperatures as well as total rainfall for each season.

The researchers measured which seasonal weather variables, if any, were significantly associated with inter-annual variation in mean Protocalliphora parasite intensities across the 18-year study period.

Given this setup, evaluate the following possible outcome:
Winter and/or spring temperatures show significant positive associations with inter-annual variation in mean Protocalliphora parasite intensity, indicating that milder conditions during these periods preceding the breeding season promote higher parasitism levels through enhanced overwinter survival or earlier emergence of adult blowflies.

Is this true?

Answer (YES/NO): YES